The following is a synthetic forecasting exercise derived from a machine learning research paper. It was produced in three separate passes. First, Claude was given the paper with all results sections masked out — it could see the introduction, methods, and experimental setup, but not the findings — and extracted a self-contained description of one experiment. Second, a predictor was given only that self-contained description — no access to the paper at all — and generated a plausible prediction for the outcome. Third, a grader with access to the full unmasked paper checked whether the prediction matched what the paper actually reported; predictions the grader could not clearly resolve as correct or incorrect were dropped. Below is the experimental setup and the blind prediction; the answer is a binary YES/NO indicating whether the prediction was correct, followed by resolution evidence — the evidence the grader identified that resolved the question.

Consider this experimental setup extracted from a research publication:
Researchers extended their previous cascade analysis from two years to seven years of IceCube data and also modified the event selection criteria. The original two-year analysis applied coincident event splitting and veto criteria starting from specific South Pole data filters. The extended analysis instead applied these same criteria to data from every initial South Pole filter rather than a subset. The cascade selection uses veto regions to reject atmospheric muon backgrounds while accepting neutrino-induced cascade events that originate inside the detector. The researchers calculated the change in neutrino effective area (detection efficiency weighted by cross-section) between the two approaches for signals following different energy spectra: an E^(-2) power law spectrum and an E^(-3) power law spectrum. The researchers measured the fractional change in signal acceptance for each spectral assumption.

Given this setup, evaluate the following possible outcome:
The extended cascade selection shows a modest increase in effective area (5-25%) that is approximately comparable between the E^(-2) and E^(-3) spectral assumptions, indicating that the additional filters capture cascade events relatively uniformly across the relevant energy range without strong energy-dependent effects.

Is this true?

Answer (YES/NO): NO